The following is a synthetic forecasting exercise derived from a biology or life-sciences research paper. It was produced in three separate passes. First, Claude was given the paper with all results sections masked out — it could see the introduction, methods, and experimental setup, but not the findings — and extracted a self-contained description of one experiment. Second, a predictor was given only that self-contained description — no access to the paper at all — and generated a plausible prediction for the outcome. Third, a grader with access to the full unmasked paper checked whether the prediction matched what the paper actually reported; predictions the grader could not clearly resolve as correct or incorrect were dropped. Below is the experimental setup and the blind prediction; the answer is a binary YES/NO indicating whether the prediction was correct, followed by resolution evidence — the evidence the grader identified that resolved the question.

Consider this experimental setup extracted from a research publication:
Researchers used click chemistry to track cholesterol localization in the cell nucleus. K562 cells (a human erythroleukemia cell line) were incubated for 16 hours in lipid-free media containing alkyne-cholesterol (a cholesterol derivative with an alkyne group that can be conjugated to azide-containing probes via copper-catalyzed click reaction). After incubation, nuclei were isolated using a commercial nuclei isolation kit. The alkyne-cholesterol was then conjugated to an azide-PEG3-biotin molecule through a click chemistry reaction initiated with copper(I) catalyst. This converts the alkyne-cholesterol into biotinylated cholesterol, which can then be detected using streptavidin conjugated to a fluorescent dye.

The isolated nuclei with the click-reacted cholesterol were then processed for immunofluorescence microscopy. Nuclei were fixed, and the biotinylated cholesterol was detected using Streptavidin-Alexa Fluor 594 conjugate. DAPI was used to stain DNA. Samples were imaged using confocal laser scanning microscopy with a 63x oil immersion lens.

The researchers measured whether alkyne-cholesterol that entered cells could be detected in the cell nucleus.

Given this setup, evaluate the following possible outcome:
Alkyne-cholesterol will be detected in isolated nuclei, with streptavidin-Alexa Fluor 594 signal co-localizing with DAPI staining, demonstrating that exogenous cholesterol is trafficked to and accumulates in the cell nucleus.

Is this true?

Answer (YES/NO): YES